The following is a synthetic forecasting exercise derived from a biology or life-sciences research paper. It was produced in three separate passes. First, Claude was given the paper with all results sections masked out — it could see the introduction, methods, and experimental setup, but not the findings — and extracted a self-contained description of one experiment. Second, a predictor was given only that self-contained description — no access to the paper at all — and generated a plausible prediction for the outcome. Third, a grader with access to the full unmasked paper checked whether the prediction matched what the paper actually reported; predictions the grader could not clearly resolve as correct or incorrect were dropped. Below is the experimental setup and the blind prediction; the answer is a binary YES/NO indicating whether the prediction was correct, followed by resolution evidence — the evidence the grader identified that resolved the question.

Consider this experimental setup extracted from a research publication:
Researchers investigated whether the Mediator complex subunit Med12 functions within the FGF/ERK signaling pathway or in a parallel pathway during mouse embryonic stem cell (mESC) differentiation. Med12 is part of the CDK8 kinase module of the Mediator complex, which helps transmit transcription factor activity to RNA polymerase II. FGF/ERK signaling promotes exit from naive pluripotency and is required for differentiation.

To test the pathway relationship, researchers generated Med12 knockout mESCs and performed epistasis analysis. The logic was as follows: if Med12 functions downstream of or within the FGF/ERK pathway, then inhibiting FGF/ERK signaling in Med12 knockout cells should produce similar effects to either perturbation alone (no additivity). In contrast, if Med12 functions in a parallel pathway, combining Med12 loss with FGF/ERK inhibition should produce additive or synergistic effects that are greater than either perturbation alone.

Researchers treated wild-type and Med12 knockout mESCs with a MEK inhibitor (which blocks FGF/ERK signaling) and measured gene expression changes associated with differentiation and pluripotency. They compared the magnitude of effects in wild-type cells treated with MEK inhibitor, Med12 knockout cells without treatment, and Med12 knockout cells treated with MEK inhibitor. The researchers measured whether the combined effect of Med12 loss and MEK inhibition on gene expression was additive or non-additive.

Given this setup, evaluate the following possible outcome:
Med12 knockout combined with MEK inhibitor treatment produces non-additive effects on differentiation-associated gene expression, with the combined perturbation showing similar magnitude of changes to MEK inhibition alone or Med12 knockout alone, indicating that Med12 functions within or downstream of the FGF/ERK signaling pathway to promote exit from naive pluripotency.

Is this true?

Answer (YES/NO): NO